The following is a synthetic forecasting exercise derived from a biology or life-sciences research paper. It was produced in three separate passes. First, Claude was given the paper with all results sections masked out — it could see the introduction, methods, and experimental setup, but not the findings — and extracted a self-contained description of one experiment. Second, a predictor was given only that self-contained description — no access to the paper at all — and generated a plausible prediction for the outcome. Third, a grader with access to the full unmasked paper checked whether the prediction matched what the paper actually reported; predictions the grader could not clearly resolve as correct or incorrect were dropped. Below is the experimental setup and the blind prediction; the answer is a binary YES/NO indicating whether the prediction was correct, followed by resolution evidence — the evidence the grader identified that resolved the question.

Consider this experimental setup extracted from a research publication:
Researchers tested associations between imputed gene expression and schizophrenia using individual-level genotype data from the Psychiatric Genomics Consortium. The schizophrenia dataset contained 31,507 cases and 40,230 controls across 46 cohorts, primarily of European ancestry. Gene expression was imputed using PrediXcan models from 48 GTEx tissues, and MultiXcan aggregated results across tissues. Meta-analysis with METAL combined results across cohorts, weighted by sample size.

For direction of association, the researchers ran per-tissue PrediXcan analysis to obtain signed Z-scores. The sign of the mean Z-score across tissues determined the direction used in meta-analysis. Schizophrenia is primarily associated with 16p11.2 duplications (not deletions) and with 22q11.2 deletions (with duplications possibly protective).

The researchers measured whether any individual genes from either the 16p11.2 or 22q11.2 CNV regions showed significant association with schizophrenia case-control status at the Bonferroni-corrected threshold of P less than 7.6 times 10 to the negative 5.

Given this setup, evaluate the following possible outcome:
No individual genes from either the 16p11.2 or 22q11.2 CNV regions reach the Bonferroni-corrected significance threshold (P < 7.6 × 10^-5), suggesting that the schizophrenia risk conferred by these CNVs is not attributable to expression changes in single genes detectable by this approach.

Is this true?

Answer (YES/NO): NO